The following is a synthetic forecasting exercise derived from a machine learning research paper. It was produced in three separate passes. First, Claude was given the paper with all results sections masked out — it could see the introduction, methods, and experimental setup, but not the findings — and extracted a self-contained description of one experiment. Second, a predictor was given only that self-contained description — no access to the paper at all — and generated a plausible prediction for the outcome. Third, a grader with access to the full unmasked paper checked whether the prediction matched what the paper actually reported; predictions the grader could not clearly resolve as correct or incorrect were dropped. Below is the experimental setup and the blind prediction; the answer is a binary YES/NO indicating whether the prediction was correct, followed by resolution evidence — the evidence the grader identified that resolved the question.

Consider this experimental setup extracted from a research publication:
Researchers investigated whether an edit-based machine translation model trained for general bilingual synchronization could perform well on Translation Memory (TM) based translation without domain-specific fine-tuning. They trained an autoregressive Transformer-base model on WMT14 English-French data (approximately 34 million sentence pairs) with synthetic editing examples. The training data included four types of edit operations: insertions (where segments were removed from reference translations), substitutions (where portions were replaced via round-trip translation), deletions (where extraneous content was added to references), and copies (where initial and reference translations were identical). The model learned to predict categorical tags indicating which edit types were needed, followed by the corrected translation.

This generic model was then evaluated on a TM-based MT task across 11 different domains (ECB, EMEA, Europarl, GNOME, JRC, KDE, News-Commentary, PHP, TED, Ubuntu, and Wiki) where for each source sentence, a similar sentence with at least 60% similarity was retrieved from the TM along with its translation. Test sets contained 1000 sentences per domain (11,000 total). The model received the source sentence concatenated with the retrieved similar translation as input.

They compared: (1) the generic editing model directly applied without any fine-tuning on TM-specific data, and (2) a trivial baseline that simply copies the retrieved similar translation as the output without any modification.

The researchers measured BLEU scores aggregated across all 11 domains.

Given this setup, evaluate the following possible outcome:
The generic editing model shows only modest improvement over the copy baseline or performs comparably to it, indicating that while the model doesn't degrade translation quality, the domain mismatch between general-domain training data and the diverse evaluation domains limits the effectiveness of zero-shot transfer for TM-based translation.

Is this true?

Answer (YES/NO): NO